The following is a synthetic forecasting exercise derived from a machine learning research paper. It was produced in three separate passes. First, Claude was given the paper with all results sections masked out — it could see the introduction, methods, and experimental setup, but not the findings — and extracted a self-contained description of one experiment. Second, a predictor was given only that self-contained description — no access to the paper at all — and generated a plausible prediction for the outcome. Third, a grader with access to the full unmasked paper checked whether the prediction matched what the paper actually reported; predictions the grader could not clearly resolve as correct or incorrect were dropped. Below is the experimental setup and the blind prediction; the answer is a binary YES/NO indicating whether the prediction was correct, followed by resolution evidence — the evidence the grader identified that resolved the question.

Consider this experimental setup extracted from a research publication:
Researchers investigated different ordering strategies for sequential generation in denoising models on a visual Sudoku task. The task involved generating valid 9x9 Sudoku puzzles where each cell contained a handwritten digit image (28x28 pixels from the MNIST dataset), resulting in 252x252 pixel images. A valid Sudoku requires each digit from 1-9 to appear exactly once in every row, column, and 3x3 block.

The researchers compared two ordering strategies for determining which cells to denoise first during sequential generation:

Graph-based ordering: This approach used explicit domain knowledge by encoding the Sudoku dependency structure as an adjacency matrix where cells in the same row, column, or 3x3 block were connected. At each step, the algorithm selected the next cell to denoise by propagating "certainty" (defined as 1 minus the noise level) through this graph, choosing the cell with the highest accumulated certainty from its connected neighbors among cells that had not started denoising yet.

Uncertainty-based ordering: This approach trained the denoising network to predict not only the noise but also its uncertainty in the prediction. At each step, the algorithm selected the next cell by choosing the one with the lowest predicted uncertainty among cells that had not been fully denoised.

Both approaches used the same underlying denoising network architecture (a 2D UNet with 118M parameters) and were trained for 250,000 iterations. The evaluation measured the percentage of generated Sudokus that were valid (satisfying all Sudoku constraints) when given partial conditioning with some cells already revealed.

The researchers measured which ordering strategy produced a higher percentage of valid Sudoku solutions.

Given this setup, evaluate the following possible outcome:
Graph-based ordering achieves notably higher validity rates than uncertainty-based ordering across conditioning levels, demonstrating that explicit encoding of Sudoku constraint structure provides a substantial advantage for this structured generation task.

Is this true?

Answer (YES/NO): NO